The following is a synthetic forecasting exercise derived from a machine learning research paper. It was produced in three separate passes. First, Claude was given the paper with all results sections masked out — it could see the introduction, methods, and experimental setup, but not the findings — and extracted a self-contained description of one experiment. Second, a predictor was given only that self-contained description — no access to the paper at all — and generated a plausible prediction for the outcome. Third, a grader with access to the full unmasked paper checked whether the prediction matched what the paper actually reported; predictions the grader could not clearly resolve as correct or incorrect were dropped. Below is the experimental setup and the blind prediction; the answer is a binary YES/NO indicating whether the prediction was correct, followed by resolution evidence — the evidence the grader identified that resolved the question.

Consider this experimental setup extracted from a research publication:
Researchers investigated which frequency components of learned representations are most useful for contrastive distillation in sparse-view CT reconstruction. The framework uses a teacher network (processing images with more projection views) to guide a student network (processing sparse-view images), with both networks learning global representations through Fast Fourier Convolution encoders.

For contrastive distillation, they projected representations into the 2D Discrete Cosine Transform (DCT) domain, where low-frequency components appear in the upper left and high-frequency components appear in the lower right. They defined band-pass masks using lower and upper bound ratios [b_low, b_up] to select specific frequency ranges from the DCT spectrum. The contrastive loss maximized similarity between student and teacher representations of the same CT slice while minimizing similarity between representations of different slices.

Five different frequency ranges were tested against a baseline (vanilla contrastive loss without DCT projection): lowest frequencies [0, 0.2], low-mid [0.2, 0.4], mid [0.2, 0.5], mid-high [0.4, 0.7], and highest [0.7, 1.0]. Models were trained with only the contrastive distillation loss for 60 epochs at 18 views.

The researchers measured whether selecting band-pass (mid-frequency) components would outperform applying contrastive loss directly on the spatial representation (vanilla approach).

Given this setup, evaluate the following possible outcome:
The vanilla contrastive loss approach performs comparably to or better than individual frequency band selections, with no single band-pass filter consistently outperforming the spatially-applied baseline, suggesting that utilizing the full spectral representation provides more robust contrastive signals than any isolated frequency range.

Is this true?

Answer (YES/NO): NO